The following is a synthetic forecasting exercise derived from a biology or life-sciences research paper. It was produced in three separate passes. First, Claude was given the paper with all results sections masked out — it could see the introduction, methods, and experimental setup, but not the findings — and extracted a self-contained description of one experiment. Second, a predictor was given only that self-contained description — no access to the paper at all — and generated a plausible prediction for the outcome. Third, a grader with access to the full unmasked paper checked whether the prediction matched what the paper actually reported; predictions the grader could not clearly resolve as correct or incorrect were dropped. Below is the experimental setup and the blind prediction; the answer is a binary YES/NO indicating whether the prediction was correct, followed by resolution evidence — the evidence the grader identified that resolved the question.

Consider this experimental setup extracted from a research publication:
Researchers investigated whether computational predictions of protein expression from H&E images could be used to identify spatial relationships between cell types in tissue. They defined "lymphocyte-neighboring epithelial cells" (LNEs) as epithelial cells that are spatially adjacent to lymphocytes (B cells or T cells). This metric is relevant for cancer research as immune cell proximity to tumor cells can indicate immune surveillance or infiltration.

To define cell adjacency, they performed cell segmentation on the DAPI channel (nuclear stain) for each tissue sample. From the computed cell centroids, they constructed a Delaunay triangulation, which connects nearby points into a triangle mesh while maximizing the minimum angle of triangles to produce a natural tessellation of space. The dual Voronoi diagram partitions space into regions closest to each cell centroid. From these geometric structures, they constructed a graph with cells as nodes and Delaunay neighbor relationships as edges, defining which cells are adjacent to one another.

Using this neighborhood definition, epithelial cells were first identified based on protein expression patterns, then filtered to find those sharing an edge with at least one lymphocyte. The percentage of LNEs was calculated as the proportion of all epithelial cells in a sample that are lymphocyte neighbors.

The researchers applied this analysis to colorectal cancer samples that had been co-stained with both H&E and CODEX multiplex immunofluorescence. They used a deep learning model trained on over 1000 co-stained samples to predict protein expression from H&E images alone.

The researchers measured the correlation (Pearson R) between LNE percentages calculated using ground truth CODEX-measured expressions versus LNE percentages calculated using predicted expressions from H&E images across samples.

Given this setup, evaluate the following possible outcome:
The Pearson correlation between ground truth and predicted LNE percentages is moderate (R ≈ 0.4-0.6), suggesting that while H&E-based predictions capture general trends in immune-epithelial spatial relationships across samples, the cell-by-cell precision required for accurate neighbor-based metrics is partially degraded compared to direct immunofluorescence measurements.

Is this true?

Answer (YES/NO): YES